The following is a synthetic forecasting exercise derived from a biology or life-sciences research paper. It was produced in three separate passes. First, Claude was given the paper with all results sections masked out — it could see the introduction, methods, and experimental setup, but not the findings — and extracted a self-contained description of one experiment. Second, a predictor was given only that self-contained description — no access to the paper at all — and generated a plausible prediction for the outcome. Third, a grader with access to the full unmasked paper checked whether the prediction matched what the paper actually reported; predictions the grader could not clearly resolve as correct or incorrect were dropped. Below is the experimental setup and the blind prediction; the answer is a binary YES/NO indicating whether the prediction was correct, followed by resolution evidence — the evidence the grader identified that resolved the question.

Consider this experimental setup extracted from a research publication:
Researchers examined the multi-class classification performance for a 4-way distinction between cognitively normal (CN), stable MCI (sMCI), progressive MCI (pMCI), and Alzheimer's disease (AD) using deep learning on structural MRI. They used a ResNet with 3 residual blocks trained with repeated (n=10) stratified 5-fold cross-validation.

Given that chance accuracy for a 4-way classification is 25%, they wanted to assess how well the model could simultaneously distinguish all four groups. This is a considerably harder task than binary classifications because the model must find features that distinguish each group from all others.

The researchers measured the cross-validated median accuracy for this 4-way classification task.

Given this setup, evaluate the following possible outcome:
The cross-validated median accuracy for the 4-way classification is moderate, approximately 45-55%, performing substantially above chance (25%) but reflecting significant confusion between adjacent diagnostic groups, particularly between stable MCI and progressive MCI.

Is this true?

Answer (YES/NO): YES